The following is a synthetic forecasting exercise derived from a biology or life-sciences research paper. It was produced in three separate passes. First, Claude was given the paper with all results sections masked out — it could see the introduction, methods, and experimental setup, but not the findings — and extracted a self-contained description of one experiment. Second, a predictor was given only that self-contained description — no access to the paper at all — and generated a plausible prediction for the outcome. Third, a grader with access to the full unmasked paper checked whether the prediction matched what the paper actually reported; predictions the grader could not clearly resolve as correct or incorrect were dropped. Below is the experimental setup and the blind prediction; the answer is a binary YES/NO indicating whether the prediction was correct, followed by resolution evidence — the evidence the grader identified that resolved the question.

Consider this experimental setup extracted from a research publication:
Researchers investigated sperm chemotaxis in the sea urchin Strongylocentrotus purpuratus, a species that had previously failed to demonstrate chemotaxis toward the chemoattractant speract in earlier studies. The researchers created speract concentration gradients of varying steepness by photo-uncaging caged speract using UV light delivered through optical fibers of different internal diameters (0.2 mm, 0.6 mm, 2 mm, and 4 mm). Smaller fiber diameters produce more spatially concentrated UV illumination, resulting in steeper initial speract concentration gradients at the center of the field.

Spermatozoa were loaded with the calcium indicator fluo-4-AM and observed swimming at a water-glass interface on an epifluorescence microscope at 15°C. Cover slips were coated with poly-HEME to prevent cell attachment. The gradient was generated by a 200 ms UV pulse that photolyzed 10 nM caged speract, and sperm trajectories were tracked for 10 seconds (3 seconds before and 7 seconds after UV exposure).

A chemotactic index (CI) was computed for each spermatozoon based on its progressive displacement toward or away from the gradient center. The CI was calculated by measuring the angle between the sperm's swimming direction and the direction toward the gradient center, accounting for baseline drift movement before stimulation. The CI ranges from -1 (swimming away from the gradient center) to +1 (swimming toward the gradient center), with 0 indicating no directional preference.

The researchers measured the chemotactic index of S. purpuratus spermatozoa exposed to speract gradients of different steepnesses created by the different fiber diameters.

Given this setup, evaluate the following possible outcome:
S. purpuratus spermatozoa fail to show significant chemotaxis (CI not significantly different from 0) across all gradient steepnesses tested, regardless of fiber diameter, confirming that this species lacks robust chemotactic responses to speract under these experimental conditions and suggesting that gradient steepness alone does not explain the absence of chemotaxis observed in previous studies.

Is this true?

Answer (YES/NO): NO